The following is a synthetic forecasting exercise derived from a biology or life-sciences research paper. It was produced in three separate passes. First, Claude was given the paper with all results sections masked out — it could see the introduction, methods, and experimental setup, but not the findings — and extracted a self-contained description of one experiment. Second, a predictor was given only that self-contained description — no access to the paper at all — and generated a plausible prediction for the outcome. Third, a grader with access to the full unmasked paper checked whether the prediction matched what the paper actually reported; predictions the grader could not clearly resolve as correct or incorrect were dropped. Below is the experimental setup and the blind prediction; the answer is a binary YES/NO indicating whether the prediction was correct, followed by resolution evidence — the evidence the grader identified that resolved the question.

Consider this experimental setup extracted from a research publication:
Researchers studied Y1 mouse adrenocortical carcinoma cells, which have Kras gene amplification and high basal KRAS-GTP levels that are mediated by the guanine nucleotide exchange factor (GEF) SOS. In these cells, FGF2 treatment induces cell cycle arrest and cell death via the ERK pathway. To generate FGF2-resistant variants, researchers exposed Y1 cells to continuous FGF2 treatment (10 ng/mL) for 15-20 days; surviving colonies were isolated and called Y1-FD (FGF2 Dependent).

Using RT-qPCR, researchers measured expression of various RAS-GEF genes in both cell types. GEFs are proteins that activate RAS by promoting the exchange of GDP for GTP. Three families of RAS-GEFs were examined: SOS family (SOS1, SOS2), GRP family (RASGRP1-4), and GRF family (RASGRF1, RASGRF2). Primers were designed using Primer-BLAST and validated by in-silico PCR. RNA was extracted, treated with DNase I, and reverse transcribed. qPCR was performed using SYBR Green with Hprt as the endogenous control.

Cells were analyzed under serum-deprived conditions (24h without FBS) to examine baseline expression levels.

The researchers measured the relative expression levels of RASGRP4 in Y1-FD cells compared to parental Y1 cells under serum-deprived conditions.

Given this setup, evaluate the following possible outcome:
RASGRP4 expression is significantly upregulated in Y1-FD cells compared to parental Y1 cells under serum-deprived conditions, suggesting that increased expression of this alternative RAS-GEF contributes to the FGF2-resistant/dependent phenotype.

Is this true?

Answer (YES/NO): NO